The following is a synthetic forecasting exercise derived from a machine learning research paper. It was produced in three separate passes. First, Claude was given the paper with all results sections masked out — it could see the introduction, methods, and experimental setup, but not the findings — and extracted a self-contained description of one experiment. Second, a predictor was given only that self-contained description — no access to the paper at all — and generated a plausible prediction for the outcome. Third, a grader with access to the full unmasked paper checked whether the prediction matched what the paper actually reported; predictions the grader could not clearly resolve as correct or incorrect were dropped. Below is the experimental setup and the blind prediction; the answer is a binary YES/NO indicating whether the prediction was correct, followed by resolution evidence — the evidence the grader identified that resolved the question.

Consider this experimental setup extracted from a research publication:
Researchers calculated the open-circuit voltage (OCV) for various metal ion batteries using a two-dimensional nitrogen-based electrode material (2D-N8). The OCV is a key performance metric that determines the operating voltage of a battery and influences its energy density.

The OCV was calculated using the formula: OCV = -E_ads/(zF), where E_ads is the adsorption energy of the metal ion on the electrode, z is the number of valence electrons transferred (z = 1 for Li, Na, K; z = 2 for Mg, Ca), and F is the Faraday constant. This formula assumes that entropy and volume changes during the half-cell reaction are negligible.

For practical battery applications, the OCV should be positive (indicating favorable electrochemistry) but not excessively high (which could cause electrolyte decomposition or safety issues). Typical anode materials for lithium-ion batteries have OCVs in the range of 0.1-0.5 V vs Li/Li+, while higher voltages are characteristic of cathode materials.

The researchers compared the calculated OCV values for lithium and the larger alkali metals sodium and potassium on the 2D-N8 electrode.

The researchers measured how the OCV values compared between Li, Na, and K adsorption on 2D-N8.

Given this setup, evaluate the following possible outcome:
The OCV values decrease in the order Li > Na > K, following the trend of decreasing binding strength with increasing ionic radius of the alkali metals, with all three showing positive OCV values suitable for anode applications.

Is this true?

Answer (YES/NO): NO